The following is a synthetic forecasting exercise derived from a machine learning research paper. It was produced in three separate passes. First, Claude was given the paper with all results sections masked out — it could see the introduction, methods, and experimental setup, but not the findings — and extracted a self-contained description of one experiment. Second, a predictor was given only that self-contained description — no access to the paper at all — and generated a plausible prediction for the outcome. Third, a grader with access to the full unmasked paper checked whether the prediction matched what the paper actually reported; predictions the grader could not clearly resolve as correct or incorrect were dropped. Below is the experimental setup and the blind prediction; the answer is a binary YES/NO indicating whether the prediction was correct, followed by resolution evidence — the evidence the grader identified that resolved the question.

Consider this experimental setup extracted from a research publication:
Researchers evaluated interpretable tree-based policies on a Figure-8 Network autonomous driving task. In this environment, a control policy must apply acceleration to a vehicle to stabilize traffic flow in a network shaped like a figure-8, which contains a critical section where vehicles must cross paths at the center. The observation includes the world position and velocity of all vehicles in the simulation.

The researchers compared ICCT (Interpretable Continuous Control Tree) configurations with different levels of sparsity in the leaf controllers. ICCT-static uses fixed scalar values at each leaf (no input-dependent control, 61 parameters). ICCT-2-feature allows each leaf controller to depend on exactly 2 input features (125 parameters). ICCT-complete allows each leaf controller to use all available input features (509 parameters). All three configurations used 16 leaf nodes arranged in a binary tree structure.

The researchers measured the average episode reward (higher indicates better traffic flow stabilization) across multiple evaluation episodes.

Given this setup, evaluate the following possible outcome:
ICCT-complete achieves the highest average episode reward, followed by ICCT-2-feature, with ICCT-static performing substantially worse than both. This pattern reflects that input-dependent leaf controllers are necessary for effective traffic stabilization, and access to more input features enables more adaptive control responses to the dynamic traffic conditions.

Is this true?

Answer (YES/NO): NO